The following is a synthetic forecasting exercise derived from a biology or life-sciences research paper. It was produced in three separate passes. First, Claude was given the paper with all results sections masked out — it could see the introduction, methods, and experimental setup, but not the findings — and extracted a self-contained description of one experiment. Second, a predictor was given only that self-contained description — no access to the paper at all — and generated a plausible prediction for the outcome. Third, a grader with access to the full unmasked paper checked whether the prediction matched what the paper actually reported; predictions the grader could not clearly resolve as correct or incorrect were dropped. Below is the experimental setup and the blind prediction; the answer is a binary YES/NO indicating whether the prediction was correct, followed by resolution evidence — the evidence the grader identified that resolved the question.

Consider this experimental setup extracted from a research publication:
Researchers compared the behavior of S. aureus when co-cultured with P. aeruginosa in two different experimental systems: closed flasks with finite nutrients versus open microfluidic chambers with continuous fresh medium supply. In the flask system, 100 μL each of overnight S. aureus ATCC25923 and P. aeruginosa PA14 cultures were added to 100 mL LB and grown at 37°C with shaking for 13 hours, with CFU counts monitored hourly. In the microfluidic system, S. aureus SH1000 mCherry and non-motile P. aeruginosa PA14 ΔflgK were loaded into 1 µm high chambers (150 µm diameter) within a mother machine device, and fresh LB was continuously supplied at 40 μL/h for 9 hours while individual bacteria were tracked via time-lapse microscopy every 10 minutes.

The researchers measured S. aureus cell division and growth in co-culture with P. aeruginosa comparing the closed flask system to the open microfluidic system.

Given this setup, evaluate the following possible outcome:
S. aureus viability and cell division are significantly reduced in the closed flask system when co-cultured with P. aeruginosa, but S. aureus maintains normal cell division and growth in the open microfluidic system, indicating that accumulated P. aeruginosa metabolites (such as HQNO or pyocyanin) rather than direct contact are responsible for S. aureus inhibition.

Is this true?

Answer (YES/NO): NO